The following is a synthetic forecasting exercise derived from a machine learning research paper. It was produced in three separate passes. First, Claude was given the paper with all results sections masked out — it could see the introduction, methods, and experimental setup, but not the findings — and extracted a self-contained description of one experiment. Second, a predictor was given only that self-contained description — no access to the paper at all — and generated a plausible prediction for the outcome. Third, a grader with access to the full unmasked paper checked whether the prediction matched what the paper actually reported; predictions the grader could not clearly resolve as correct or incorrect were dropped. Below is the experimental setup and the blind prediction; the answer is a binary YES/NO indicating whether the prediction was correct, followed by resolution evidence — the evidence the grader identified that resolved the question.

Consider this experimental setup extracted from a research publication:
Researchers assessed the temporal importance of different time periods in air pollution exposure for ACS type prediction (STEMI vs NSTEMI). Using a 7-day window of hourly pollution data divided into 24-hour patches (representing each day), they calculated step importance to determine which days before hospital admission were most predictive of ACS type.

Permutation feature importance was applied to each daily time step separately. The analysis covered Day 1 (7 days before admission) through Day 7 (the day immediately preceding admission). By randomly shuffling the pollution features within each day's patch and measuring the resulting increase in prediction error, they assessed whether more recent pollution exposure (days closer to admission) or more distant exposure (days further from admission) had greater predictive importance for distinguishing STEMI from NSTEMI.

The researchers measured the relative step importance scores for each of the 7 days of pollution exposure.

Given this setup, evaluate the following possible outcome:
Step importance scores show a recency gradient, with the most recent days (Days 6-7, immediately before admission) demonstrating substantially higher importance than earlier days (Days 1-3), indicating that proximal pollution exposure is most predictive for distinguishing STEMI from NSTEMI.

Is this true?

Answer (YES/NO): YES